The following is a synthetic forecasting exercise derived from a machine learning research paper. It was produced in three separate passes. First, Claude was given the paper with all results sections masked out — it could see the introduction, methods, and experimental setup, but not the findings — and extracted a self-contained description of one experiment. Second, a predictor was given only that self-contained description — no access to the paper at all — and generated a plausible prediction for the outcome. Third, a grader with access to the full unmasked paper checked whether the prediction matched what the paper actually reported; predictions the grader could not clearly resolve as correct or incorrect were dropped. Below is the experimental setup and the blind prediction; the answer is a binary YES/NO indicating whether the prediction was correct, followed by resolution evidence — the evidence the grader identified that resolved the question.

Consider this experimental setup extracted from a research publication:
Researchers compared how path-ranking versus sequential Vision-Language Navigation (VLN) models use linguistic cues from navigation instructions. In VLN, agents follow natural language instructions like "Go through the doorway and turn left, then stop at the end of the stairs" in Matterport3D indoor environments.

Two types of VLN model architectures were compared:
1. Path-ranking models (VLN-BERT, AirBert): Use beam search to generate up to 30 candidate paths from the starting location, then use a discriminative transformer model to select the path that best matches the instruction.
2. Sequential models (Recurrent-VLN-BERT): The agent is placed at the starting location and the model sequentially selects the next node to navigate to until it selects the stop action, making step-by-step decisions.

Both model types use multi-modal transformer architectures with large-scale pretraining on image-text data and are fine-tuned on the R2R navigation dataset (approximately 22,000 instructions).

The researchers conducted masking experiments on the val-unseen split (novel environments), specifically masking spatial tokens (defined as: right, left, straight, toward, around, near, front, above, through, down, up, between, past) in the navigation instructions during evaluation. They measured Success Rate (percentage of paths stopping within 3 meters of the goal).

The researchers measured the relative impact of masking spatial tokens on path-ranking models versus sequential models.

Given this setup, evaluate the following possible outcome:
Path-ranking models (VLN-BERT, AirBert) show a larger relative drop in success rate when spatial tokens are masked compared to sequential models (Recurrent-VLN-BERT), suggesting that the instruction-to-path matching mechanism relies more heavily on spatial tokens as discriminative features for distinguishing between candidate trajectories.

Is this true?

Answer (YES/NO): NO